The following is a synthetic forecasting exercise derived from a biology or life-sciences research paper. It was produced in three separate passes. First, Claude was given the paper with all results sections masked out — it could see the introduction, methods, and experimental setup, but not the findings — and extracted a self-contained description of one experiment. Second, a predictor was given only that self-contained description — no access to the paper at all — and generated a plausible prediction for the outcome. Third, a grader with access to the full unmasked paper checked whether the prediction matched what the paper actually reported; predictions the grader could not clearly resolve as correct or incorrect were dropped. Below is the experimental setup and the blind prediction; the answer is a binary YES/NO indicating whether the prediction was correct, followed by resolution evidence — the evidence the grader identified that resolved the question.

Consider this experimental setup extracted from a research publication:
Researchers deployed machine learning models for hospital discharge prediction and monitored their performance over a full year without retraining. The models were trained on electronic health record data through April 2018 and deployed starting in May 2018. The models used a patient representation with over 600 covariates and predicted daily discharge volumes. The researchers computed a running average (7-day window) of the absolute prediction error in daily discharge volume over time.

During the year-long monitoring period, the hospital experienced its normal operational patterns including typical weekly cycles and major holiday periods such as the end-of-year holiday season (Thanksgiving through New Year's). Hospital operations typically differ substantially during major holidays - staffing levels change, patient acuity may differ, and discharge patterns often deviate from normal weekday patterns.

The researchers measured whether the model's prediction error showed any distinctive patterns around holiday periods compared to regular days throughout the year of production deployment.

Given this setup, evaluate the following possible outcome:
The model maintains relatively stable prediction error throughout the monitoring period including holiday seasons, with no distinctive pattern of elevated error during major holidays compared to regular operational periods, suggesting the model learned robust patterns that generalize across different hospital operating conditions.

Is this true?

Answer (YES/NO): NO